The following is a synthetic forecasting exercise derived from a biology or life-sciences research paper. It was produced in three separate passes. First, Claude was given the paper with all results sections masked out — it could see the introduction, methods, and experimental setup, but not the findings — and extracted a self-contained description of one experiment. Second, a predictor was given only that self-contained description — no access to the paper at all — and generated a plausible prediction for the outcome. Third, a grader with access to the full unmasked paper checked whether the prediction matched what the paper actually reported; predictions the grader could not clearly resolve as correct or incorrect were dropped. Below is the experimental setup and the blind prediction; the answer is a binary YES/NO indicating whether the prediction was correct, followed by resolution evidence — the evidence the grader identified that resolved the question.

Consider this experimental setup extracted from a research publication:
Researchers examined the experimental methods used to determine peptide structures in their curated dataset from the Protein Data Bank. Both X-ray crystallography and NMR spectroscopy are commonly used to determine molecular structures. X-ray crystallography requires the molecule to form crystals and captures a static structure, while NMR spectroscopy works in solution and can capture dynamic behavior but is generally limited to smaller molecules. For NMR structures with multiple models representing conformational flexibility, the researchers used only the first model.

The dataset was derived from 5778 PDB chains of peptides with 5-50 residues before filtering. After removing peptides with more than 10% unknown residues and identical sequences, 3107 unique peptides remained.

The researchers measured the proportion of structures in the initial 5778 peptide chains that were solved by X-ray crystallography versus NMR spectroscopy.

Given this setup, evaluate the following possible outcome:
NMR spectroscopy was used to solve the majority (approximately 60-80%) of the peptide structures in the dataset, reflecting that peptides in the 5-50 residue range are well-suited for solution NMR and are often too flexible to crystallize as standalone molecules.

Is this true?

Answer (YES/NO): NO